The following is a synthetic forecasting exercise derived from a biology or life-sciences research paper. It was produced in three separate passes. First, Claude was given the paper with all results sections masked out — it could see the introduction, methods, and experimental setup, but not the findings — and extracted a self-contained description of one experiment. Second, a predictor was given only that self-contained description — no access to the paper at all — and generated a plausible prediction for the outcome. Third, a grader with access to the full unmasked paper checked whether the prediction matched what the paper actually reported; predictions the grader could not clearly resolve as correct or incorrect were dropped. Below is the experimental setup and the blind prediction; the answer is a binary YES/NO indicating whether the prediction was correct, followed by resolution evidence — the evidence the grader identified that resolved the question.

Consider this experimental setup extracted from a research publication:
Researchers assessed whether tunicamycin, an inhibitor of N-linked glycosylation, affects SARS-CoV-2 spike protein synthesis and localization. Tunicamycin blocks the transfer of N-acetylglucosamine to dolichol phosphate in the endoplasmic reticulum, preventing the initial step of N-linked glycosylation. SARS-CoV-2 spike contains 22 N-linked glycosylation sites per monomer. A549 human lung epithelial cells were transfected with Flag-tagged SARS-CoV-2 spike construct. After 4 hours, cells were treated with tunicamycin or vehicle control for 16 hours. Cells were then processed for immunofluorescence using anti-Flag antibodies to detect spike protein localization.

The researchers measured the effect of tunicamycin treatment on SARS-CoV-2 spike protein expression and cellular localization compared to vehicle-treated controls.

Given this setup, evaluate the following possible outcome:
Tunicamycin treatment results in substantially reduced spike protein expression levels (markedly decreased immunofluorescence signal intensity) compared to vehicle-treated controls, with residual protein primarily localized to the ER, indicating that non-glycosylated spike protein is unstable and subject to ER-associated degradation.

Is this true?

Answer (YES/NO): NO